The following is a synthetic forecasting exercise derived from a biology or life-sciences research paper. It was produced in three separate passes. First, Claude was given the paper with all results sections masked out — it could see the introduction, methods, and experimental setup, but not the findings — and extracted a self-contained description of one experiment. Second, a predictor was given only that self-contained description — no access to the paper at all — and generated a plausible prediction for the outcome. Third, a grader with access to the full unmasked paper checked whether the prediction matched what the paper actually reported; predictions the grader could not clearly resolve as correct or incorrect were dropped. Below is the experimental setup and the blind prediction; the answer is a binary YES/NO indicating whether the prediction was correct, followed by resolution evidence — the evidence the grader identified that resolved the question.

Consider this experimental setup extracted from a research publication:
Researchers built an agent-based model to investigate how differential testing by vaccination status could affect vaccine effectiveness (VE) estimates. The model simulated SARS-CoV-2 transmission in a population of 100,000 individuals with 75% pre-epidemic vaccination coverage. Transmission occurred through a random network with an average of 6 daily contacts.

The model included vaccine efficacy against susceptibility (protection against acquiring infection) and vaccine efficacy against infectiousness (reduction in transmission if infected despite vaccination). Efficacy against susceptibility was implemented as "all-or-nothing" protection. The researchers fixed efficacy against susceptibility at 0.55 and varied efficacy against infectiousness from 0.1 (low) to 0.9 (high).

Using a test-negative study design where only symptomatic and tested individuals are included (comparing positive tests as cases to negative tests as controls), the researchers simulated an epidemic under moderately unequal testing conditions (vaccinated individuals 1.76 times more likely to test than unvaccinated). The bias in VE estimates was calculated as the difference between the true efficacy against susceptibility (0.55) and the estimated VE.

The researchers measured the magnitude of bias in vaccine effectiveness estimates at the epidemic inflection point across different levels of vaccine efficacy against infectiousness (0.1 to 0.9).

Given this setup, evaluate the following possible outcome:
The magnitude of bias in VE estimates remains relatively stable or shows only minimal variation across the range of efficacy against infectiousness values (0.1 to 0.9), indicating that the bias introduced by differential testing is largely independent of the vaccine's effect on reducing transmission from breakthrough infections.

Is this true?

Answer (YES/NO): NO